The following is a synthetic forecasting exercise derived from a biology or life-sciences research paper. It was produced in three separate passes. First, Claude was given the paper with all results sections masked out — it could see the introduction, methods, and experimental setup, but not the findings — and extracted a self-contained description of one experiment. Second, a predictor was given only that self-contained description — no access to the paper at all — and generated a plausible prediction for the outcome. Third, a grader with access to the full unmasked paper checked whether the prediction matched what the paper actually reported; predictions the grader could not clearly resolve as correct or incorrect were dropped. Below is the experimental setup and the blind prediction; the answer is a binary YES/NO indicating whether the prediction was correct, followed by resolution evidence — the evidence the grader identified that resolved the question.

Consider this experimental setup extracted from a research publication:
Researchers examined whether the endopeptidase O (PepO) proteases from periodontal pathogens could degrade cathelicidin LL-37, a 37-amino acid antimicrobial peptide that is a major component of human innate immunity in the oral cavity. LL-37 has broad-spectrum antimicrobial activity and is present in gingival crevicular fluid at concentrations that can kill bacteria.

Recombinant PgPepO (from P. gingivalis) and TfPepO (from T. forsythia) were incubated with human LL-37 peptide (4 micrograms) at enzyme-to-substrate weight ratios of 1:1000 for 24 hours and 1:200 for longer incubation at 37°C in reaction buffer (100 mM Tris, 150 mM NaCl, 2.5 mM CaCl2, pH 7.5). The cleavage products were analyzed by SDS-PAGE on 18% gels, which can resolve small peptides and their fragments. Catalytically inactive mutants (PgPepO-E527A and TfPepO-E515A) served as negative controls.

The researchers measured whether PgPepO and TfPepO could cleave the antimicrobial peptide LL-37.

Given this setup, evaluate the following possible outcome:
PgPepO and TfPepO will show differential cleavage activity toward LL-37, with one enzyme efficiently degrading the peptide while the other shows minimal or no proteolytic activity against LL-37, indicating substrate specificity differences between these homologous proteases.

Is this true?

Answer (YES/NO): NO